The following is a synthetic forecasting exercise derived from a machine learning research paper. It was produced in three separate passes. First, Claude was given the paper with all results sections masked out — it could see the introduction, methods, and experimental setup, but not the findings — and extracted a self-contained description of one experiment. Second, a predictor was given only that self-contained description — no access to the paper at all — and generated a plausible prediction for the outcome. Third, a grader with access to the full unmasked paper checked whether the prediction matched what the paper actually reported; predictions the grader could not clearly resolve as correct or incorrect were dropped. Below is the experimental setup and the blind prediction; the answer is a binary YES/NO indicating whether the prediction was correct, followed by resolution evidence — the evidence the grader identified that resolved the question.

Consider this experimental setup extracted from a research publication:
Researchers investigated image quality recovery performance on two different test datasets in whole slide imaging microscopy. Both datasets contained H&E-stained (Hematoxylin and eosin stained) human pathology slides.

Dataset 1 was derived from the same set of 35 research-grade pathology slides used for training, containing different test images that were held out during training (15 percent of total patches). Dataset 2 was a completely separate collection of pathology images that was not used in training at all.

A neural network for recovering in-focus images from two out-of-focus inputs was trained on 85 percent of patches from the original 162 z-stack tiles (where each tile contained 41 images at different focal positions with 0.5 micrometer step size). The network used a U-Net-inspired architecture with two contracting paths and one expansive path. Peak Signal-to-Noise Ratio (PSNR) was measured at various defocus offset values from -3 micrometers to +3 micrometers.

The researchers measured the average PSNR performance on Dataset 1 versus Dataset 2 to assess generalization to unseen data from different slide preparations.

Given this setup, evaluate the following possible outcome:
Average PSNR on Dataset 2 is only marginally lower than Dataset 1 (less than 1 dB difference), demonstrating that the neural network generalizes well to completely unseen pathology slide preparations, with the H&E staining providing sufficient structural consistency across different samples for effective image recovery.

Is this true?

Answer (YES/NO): NO